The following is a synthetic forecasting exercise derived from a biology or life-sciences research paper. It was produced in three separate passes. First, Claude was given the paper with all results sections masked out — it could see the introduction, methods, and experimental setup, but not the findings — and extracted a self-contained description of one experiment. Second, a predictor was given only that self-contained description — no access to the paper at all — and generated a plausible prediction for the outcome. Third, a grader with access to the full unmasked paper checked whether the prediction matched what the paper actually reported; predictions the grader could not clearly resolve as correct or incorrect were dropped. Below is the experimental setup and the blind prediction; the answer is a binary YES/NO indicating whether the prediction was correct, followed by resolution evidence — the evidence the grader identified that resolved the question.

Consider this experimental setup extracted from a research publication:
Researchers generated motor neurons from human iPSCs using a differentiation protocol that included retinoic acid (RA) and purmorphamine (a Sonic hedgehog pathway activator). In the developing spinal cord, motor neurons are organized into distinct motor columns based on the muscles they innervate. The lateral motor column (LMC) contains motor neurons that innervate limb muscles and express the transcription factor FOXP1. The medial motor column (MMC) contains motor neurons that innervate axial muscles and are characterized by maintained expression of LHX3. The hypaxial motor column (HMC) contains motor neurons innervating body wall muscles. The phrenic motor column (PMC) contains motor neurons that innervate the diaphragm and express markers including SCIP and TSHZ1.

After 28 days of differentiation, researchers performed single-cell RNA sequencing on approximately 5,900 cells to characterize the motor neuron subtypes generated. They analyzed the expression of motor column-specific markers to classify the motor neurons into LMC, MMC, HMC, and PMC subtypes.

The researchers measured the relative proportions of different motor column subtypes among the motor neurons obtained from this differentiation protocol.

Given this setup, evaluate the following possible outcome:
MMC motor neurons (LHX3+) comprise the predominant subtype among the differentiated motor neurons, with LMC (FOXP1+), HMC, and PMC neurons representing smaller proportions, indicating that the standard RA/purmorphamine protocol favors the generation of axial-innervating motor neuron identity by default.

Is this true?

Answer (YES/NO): NO